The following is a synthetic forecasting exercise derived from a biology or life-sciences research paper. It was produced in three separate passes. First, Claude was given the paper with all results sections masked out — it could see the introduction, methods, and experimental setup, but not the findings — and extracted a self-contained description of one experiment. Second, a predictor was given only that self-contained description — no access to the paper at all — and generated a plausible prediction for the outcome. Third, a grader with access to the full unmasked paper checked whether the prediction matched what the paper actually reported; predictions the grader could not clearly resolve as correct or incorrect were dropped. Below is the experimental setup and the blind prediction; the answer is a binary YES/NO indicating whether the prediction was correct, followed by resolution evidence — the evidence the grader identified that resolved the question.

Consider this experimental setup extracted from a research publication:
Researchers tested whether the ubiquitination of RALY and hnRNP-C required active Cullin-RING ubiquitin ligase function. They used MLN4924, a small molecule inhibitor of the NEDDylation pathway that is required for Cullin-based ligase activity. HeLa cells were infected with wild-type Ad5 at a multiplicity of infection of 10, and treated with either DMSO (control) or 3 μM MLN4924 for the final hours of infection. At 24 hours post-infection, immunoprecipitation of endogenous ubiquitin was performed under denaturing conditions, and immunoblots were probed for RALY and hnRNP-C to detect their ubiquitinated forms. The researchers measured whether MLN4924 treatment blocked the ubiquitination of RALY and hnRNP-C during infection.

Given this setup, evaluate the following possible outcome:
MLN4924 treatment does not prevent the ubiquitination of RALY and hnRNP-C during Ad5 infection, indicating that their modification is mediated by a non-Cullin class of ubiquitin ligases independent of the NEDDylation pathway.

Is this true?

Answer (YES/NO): NO